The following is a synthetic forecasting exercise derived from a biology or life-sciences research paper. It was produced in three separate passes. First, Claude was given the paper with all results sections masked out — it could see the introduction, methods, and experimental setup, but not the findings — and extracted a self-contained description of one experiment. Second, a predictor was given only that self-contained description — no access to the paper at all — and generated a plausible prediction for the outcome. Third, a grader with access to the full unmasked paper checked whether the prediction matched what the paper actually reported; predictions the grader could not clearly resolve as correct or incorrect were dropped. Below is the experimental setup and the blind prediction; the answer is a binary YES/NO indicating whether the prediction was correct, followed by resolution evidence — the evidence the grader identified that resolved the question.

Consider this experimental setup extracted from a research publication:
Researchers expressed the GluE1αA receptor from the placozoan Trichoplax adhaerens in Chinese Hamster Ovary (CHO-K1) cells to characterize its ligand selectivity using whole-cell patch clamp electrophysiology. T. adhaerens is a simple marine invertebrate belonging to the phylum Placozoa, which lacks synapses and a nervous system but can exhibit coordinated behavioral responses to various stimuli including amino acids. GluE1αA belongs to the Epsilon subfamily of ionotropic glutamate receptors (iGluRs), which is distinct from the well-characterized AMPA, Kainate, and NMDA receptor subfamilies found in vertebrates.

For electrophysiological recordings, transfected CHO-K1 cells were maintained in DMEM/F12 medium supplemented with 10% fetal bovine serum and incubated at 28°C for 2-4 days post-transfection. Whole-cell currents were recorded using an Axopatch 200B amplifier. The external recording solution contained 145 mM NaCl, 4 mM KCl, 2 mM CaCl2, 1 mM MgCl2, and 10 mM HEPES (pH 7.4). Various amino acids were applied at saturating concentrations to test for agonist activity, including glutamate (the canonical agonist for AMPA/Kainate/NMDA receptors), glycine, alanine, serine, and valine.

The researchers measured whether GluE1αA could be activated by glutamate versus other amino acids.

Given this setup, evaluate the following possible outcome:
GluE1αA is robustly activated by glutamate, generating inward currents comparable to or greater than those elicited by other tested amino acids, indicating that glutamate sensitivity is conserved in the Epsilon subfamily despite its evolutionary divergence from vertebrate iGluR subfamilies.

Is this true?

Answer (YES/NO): NO